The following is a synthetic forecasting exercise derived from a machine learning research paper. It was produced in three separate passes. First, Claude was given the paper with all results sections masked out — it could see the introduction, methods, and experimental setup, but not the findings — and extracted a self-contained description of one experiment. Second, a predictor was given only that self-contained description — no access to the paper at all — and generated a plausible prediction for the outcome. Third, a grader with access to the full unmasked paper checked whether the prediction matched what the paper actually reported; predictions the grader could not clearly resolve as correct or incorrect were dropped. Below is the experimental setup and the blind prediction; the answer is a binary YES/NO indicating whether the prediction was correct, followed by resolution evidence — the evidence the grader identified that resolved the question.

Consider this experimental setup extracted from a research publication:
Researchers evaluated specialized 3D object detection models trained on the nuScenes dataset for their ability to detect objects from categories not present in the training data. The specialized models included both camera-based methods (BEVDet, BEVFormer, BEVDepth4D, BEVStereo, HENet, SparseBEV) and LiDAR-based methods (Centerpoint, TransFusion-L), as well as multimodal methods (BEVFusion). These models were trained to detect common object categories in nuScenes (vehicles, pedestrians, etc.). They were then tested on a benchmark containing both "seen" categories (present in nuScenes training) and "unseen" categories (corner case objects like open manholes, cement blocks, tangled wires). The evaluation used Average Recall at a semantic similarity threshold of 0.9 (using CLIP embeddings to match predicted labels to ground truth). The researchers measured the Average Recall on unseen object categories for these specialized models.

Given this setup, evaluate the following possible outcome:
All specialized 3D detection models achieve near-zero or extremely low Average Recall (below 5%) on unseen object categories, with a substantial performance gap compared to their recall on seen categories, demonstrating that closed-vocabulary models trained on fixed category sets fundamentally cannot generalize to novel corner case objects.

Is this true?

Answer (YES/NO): YES